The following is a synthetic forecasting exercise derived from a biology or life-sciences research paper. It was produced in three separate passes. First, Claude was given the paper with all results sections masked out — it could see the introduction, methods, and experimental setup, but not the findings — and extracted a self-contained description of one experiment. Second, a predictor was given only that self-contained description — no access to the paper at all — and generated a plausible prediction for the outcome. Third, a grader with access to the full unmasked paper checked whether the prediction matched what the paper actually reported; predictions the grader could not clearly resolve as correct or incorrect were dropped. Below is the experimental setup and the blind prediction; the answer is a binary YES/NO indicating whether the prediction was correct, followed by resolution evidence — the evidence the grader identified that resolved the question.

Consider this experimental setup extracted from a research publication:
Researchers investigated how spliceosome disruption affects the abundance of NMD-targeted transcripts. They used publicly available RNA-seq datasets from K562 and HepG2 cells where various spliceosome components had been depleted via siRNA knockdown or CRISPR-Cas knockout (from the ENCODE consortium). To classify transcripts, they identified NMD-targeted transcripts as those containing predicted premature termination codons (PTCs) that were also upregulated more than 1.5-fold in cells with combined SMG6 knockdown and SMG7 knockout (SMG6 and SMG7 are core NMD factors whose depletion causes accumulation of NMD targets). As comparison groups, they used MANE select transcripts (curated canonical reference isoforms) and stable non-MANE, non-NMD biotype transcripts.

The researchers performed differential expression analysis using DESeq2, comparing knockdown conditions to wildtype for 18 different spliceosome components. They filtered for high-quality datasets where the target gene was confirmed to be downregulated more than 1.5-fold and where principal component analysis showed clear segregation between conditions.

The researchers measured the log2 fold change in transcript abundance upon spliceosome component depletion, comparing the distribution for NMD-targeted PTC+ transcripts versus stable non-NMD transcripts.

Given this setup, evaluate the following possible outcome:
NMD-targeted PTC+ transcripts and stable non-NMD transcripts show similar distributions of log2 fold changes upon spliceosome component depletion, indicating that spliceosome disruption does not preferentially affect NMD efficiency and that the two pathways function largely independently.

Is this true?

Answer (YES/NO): NO